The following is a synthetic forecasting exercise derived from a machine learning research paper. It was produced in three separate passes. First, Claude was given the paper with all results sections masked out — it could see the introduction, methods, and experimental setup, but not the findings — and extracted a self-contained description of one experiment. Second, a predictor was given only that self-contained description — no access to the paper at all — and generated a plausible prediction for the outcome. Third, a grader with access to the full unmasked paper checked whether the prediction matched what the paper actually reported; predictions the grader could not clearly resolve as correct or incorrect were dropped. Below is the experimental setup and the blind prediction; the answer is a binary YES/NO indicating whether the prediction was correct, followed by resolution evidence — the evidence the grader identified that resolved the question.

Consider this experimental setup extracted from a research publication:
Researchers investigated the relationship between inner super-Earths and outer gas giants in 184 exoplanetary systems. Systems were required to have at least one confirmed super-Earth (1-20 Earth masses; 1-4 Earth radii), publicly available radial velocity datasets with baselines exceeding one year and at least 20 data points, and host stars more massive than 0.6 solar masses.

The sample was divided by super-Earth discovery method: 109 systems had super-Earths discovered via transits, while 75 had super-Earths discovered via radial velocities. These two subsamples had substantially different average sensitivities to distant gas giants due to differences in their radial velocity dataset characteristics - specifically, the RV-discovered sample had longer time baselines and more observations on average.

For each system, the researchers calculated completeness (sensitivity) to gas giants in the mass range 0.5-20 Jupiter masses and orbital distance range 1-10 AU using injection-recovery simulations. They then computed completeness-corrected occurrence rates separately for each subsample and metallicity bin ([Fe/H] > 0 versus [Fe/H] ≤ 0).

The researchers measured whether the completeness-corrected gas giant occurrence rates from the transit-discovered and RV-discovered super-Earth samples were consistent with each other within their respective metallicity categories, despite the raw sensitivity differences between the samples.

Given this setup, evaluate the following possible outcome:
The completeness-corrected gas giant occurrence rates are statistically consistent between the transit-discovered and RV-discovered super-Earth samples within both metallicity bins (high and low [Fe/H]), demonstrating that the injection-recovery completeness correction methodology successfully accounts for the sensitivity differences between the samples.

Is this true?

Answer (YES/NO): YES